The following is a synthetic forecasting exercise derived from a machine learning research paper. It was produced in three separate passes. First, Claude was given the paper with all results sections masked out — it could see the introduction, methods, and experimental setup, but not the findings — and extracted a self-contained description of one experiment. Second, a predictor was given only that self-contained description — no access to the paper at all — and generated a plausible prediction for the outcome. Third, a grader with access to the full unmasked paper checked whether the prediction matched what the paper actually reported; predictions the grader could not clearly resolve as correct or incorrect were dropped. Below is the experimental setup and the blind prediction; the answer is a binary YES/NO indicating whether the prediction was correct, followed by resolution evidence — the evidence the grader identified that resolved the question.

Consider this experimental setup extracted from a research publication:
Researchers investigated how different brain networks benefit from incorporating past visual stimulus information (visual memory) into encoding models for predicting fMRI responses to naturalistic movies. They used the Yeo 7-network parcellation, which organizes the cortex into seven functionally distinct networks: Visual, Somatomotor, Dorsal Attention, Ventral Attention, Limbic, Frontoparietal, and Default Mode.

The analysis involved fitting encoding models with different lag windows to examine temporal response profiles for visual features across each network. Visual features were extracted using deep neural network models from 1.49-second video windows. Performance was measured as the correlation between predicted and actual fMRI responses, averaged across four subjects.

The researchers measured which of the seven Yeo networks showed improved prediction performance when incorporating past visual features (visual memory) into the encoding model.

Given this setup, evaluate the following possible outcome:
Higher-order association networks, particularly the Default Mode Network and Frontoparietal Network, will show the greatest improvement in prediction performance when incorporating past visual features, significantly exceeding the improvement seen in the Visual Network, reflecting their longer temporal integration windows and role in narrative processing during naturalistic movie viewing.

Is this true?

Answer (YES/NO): NO